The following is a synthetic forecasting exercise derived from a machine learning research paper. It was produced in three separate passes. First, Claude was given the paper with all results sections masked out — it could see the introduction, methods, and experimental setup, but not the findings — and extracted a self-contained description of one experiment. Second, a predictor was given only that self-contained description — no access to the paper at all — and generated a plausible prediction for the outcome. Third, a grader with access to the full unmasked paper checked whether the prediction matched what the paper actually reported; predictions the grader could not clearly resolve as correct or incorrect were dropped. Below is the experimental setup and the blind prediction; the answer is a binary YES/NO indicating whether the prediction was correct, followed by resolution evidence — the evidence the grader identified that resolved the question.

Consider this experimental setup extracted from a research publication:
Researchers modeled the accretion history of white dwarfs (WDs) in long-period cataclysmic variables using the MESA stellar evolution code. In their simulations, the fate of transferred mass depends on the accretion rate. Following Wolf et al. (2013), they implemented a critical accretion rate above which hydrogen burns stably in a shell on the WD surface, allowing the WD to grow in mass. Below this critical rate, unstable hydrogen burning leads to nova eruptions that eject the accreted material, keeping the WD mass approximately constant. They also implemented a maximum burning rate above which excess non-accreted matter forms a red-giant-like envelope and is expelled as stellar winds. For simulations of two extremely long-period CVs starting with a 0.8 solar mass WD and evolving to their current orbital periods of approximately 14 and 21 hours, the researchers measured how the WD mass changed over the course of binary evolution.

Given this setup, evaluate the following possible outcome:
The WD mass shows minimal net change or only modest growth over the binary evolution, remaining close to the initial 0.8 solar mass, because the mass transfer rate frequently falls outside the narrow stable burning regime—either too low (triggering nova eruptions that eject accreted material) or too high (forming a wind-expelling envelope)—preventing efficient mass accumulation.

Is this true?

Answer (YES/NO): YES